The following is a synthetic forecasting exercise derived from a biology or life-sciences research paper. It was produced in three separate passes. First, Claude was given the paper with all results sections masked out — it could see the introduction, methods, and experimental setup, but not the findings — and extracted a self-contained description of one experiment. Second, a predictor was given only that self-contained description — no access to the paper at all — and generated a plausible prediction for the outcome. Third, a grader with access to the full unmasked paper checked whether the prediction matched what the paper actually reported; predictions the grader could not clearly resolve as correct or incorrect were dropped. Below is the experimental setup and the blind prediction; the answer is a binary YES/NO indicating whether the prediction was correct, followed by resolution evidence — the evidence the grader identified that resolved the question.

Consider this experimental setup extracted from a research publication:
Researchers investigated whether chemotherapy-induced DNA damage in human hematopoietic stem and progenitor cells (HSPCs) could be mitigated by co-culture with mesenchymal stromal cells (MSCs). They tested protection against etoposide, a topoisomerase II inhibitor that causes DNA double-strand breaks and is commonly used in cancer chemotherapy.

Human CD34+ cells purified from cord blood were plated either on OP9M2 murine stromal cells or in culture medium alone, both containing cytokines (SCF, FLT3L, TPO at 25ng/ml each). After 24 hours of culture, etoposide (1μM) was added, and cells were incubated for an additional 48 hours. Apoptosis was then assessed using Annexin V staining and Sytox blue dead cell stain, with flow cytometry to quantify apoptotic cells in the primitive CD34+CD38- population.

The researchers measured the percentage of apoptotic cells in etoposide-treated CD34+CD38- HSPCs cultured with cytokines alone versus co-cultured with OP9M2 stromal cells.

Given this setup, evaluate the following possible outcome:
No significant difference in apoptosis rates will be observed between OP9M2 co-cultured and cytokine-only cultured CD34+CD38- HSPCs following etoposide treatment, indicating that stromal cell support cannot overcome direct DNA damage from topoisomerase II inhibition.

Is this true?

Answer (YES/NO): NO